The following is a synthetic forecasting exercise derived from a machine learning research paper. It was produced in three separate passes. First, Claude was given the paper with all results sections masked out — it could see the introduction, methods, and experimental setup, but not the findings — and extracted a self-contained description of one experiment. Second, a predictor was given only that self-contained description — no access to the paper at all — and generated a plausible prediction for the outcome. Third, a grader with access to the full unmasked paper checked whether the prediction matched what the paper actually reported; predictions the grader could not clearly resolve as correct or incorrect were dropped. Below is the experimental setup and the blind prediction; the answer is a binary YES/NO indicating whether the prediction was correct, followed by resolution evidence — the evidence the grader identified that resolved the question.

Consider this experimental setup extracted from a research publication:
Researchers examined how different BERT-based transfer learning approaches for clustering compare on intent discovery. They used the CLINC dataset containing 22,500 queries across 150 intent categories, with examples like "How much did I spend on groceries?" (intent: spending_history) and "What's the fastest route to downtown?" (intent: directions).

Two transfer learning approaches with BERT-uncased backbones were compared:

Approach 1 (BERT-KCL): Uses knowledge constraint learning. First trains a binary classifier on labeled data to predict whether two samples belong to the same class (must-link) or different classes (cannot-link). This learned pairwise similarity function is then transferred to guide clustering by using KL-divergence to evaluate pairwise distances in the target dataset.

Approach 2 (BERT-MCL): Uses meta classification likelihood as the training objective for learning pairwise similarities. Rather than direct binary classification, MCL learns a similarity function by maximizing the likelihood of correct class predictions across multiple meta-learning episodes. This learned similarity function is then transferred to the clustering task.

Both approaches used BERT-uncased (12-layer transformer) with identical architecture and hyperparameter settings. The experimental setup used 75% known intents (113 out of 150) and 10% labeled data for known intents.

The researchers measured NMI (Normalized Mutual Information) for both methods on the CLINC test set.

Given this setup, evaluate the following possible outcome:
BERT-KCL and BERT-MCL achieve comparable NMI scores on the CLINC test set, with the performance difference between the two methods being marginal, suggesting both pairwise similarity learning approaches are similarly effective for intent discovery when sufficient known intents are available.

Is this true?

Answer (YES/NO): YES